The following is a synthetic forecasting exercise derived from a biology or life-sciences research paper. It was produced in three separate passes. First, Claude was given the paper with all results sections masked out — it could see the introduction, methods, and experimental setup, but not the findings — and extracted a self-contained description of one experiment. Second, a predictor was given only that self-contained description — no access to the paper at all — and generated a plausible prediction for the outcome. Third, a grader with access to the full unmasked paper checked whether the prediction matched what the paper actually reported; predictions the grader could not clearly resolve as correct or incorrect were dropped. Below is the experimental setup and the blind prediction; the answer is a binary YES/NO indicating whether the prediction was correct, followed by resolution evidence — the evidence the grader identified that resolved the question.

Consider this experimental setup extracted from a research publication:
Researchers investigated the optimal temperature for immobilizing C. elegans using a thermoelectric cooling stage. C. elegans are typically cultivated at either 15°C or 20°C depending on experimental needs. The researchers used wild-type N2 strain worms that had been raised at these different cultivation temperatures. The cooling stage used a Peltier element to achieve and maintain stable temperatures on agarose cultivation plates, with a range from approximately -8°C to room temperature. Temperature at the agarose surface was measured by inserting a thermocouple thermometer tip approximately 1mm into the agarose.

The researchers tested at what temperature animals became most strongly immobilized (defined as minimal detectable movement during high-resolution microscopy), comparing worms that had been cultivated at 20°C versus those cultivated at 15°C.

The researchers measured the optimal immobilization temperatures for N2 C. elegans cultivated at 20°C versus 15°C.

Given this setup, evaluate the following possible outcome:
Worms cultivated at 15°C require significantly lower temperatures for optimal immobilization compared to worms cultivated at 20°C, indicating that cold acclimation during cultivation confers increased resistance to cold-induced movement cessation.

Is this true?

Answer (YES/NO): YES